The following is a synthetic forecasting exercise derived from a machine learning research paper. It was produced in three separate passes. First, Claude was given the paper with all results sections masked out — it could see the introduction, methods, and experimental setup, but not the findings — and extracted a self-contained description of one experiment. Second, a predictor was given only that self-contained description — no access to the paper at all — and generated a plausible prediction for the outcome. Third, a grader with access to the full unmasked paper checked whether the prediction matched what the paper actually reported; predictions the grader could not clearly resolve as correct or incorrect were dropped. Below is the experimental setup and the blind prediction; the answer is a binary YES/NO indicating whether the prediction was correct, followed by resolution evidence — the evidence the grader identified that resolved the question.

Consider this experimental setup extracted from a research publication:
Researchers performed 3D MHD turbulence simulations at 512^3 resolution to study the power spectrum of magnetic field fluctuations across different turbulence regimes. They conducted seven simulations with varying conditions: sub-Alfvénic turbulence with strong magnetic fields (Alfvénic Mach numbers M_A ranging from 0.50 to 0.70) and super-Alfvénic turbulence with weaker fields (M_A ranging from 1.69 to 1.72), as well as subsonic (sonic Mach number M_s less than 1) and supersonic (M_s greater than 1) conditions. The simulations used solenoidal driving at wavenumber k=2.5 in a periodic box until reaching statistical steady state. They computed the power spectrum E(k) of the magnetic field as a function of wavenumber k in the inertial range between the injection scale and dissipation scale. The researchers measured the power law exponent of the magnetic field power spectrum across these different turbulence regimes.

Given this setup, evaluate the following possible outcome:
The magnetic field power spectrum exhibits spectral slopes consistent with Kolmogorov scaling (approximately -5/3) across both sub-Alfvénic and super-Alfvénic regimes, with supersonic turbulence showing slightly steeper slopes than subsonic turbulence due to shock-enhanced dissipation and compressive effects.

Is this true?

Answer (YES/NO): NO